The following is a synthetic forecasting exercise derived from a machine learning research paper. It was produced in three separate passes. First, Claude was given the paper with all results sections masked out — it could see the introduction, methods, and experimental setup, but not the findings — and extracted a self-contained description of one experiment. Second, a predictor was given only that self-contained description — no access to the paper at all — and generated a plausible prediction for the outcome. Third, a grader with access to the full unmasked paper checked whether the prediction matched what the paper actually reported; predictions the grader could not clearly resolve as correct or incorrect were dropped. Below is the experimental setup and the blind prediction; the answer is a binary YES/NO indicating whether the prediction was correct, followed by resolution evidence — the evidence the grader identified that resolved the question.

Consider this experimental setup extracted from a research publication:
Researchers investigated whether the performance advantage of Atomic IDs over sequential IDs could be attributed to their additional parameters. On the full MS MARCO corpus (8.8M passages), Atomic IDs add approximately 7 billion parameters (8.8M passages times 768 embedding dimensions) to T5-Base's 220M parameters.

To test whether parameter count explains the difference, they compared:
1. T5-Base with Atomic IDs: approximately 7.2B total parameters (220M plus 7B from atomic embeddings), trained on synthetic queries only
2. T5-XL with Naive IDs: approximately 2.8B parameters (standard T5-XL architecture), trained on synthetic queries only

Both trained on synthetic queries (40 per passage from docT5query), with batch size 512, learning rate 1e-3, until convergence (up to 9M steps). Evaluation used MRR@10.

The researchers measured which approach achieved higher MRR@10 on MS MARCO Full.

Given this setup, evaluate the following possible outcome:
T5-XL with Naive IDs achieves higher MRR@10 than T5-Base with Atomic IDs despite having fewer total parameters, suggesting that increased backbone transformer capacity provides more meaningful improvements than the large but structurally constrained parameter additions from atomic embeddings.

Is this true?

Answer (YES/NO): YES